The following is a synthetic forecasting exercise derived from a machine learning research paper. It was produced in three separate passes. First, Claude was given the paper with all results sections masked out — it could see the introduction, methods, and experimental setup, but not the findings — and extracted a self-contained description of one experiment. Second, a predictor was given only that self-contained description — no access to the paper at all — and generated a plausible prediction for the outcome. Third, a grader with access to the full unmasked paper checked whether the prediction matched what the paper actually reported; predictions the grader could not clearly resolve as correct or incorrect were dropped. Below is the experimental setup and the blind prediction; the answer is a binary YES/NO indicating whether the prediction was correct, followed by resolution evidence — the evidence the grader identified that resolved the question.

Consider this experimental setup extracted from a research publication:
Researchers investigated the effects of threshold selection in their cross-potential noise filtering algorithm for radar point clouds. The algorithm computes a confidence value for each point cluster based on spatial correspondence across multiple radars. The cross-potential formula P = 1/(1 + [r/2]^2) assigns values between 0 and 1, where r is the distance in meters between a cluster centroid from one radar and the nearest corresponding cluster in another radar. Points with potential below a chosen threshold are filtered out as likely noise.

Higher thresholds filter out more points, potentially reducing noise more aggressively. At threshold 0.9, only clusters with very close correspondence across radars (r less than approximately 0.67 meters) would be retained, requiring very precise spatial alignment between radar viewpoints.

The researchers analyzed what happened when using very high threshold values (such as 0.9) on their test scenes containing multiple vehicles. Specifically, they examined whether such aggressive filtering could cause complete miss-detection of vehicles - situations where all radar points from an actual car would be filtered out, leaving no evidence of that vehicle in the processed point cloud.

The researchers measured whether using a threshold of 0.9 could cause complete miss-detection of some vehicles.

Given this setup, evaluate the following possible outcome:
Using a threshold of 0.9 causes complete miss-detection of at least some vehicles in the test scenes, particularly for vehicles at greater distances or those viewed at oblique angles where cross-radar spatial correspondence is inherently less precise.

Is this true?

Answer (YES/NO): YES